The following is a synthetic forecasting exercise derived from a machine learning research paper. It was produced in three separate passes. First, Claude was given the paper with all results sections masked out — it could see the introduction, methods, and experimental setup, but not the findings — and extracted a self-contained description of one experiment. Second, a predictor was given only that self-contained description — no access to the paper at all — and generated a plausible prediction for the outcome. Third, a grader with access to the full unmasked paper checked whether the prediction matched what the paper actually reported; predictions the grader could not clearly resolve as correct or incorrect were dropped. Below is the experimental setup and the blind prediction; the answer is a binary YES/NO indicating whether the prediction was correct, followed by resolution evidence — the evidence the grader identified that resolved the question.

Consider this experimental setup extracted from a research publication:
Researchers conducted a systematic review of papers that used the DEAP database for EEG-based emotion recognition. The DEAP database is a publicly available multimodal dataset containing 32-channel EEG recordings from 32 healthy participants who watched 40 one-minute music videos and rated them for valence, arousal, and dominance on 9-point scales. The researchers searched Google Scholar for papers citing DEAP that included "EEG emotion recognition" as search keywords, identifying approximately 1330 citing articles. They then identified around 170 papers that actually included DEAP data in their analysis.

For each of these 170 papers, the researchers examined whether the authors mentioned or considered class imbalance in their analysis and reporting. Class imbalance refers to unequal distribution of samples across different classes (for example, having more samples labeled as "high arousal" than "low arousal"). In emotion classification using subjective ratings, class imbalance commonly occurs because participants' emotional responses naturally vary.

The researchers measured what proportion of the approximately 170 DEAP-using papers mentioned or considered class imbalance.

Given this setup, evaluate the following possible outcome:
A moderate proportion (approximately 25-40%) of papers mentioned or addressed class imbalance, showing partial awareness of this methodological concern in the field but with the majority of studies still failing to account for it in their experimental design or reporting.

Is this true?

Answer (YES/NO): NO